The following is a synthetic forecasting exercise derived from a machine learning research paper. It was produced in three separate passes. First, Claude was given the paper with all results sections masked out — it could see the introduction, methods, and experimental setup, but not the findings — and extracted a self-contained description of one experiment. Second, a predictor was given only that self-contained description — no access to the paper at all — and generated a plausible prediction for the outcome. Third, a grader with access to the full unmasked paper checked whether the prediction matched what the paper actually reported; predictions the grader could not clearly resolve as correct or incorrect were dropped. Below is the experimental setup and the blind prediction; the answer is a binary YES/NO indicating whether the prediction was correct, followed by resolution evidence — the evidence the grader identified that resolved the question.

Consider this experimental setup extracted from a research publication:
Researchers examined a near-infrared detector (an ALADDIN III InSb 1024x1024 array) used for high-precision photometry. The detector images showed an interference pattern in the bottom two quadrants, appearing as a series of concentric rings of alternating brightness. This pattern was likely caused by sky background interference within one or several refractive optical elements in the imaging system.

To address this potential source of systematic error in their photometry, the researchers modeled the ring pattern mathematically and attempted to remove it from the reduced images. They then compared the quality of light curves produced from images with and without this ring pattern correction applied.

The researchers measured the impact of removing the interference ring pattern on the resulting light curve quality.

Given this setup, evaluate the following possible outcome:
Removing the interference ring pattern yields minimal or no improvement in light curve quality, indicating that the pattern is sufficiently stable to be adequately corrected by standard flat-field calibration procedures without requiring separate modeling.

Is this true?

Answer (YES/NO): YES